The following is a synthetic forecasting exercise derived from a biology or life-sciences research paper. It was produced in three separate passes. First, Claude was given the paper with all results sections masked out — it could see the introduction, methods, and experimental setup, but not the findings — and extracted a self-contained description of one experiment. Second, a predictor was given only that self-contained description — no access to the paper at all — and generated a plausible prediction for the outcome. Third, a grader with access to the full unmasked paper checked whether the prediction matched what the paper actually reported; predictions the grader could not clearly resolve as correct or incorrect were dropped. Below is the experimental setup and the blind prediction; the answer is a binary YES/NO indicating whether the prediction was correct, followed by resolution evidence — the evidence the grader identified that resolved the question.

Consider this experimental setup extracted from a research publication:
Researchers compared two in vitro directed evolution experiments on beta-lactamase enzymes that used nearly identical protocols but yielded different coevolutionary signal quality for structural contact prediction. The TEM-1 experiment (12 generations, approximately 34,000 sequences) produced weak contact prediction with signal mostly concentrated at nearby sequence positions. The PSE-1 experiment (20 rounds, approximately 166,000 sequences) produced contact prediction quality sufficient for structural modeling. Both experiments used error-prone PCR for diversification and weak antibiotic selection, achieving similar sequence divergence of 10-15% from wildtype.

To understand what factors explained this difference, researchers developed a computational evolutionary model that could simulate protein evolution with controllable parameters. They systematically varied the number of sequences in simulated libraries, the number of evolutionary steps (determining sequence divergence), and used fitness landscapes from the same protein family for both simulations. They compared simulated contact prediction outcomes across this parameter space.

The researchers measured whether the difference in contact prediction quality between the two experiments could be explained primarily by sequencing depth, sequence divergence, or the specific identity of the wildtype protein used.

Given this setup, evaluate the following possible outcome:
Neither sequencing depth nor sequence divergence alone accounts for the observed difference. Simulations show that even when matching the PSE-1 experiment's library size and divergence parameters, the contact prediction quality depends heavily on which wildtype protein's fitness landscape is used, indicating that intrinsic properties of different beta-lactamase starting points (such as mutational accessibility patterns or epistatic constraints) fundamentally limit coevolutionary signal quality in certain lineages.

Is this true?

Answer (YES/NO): NO